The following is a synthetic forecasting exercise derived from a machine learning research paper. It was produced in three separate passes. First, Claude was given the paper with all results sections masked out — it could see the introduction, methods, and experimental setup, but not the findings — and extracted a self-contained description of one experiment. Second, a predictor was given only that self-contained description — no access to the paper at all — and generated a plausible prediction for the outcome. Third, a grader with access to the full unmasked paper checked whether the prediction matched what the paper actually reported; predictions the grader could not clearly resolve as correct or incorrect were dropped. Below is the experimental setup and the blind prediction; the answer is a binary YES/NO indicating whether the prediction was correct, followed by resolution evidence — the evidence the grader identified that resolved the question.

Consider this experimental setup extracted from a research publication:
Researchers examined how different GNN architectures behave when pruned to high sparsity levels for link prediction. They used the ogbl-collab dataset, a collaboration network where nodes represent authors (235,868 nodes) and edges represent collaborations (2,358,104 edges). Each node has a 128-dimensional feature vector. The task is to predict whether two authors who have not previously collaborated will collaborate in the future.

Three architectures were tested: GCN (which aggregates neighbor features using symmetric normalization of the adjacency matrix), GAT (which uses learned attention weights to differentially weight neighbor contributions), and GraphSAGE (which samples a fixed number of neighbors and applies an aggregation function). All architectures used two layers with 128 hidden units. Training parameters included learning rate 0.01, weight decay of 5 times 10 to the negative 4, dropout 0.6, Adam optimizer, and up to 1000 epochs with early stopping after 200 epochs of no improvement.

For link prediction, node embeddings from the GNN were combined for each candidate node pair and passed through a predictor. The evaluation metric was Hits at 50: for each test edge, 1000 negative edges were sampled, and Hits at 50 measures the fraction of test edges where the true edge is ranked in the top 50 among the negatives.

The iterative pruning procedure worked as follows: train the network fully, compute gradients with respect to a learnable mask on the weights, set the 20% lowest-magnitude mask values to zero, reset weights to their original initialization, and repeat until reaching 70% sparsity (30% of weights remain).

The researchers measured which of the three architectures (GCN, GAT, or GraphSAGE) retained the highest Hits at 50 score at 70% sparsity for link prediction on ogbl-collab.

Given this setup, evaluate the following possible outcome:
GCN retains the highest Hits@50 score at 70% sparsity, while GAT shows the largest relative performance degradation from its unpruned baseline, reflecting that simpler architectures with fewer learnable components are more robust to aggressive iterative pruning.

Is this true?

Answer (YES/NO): NO